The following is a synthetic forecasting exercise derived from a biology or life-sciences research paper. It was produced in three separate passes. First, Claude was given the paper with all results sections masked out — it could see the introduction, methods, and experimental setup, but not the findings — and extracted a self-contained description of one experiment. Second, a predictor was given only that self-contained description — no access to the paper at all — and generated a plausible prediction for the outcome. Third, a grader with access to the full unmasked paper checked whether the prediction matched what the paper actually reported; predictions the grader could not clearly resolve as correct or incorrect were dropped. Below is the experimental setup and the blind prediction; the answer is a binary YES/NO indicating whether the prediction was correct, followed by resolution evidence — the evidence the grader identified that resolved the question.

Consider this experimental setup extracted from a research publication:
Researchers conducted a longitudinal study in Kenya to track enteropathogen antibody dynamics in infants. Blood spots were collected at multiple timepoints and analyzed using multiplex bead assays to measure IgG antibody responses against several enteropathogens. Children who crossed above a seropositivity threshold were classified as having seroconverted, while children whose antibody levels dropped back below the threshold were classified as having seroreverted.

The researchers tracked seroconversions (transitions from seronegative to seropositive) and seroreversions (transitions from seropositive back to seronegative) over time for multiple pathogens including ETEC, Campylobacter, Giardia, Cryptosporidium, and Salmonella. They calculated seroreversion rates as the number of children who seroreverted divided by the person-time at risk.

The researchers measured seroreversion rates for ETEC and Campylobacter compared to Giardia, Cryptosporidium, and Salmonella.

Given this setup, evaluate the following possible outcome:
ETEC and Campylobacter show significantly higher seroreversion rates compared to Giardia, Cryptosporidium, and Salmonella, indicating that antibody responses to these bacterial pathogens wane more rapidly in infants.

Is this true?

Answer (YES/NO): NO